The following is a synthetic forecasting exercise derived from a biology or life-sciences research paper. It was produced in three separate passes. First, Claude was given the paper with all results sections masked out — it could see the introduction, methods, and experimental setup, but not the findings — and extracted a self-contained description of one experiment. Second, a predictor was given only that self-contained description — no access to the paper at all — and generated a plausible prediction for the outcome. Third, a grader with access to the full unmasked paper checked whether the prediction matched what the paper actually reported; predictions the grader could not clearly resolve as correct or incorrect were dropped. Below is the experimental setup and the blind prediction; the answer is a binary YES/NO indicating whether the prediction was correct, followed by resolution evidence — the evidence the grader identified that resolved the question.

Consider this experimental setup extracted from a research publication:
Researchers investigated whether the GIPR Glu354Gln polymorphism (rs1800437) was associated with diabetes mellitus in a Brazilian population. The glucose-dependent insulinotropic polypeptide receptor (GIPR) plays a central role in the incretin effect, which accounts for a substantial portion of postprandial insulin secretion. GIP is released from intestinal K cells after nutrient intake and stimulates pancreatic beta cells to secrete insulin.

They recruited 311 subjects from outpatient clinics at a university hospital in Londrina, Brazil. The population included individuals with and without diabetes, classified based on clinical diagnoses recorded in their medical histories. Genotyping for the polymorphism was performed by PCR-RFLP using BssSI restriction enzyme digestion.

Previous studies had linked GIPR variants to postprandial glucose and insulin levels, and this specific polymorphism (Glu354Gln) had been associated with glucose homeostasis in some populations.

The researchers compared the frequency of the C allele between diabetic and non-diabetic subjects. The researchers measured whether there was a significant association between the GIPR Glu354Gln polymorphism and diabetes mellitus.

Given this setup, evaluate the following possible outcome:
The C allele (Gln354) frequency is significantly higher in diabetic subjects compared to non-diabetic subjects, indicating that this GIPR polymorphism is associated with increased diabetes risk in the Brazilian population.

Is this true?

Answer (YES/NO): NO